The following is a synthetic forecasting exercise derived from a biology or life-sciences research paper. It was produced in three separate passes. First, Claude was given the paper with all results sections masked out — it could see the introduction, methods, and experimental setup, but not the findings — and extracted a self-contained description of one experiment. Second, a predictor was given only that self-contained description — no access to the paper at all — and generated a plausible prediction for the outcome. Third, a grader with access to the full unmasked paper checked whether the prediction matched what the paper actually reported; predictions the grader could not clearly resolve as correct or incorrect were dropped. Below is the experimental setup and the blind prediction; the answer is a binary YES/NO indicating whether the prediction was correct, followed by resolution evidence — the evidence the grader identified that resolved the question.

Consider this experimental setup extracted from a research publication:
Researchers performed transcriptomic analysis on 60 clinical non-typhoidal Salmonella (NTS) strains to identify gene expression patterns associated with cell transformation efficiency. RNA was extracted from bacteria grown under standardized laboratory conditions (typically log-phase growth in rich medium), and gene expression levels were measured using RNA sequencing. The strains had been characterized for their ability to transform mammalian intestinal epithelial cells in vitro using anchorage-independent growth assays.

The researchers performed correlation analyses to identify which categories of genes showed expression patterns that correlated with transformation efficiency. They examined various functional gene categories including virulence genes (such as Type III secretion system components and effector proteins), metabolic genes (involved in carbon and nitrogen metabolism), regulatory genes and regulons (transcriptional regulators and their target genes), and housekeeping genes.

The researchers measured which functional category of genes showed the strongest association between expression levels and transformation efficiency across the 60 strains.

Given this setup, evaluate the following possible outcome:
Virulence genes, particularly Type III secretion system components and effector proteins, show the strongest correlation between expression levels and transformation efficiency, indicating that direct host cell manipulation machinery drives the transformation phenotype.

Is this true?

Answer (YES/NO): NO